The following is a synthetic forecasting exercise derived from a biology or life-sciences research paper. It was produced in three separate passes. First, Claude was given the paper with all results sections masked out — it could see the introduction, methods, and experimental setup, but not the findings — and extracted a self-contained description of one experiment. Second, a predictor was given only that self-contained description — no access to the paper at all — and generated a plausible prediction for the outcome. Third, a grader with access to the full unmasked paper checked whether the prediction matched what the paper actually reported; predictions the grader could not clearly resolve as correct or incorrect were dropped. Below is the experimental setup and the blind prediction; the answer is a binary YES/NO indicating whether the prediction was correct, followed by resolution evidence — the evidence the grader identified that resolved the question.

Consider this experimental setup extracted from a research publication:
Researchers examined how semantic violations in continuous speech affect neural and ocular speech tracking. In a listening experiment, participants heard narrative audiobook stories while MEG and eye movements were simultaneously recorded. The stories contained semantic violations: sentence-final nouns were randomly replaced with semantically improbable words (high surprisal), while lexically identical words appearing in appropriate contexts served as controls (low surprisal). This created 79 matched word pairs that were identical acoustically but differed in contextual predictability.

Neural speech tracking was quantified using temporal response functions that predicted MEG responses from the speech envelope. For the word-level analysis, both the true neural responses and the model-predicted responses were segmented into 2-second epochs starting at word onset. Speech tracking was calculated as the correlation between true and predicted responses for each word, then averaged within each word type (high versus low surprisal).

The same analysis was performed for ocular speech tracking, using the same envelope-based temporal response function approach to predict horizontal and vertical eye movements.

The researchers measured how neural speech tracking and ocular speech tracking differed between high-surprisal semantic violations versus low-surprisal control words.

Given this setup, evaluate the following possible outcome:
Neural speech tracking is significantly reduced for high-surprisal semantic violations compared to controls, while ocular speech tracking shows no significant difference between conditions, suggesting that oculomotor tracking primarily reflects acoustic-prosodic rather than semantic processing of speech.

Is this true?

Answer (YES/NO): NO